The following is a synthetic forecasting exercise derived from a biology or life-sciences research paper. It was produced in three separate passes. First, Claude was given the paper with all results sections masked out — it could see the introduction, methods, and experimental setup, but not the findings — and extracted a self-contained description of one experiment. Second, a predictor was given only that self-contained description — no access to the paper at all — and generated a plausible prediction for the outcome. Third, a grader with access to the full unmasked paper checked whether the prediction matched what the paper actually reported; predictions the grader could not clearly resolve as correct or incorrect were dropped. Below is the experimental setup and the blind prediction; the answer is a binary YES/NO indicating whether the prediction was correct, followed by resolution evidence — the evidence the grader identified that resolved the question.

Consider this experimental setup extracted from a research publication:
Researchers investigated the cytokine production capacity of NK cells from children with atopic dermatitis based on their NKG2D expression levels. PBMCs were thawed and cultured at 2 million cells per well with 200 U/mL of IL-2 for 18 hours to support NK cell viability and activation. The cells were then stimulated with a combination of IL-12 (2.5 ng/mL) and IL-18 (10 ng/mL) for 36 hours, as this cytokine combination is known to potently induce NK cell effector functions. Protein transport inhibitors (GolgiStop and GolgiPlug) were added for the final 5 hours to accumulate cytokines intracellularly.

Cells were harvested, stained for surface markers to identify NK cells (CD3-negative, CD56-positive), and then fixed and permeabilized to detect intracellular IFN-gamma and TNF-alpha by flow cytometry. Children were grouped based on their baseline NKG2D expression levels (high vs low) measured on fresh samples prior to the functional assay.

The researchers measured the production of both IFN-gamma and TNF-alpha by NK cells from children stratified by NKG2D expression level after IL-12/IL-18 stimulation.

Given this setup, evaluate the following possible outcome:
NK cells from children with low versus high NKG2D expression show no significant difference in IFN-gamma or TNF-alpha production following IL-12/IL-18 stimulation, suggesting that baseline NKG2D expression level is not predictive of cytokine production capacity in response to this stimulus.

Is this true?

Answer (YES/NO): NO